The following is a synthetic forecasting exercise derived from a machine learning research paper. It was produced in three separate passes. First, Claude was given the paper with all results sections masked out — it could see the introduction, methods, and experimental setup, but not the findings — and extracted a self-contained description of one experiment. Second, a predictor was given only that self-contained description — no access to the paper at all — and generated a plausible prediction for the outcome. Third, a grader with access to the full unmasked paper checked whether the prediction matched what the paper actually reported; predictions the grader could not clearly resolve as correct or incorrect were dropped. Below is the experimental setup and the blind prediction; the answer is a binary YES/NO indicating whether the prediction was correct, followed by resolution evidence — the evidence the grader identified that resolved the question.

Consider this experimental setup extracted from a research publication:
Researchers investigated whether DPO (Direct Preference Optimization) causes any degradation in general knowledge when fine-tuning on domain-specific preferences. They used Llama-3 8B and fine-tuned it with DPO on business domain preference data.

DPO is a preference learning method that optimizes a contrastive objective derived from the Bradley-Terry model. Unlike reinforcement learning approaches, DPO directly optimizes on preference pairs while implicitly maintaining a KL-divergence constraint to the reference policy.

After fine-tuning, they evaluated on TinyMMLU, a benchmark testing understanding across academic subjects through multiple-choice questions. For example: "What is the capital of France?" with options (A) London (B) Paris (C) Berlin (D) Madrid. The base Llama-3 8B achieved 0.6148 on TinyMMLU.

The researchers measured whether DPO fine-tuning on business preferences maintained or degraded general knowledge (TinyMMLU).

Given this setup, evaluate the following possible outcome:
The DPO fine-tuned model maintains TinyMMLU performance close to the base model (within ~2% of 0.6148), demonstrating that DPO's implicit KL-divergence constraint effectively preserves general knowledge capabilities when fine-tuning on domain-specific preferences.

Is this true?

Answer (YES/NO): YES